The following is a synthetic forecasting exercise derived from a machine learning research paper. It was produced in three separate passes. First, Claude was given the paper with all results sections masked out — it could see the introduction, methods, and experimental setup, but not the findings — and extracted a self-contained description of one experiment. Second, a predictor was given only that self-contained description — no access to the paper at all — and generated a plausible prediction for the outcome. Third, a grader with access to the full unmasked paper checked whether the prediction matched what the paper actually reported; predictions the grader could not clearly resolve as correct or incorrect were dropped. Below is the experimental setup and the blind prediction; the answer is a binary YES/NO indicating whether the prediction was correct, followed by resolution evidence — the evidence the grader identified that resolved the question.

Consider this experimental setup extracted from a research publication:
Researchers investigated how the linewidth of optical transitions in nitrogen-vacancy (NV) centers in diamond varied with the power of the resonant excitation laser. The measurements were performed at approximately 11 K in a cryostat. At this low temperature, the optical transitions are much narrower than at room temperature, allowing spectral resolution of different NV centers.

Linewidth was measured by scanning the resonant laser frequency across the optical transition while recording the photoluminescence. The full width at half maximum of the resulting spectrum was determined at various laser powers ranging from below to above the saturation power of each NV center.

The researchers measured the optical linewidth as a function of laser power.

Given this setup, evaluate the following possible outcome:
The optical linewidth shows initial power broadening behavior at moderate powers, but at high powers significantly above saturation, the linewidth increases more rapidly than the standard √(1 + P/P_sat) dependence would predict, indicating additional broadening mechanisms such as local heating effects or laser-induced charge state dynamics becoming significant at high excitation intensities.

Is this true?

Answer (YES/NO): NO